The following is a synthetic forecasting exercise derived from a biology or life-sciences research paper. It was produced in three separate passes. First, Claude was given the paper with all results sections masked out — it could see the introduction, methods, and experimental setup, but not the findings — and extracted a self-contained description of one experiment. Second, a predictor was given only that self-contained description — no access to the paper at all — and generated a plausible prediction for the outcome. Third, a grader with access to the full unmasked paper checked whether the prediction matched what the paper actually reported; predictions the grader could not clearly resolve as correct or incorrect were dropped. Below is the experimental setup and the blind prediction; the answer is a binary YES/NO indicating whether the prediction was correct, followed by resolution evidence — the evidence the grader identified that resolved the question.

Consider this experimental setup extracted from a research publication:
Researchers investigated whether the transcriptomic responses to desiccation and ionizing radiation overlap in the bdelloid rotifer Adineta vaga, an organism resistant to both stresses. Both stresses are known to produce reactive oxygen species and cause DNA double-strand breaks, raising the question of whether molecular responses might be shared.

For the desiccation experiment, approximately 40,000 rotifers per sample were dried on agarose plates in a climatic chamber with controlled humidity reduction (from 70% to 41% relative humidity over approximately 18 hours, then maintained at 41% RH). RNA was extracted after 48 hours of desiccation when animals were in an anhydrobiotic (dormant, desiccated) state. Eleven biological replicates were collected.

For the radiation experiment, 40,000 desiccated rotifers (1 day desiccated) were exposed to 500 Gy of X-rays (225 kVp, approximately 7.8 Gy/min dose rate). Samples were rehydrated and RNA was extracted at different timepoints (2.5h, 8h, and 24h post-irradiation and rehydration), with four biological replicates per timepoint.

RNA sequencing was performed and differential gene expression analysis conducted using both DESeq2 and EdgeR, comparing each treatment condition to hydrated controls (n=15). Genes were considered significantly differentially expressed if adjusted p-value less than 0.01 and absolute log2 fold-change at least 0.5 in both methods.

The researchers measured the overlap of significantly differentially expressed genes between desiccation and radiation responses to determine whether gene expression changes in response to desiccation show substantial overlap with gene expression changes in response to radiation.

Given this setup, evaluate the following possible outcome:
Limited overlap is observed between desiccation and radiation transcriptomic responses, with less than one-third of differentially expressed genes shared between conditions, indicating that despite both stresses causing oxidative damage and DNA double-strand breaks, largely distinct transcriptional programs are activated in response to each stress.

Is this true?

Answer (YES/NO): NO